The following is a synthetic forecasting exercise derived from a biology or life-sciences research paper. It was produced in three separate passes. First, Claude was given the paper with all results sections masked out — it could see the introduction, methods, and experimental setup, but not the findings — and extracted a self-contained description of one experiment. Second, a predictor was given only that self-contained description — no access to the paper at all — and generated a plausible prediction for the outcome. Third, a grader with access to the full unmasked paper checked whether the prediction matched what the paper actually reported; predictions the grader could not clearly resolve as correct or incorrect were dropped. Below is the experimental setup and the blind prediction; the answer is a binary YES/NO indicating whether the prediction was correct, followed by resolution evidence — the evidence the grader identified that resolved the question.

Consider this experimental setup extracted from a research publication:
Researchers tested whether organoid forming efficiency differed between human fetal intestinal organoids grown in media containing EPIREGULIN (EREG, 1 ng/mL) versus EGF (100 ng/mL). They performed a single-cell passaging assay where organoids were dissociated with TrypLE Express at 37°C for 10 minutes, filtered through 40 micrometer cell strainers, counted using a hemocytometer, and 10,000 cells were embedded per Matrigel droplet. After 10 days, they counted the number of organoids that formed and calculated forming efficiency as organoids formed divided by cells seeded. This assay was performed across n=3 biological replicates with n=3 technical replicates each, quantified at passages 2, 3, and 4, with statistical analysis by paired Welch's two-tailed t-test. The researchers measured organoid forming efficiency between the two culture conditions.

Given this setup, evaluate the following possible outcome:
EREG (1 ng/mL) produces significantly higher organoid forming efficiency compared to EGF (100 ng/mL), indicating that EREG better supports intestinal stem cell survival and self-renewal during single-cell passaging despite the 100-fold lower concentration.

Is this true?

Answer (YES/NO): NO